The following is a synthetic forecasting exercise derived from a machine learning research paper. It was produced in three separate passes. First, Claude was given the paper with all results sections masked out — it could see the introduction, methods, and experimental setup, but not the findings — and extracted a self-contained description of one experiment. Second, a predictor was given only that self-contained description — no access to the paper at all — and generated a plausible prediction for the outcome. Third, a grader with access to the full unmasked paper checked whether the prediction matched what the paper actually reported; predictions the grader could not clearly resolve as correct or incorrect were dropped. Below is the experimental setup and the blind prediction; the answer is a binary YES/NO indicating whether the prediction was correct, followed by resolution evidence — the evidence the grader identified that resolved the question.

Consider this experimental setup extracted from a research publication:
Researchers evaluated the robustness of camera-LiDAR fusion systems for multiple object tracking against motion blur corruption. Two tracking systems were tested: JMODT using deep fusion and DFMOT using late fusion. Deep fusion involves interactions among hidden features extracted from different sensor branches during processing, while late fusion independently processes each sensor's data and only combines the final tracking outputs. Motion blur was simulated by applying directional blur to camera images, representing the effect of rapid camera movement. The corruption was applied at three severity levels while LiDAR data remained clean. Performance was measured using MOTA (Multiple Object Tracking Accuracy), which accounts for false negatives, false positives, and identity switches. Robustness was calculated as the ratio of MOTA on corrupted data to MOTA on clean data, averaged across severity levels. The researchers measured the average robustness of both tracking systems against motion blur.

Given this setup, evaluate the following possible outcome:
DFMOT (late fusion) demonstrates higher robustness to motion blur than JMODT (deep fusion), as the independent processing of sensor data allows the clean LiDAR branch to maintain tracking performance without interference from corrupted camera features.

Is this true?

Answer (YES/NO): NO